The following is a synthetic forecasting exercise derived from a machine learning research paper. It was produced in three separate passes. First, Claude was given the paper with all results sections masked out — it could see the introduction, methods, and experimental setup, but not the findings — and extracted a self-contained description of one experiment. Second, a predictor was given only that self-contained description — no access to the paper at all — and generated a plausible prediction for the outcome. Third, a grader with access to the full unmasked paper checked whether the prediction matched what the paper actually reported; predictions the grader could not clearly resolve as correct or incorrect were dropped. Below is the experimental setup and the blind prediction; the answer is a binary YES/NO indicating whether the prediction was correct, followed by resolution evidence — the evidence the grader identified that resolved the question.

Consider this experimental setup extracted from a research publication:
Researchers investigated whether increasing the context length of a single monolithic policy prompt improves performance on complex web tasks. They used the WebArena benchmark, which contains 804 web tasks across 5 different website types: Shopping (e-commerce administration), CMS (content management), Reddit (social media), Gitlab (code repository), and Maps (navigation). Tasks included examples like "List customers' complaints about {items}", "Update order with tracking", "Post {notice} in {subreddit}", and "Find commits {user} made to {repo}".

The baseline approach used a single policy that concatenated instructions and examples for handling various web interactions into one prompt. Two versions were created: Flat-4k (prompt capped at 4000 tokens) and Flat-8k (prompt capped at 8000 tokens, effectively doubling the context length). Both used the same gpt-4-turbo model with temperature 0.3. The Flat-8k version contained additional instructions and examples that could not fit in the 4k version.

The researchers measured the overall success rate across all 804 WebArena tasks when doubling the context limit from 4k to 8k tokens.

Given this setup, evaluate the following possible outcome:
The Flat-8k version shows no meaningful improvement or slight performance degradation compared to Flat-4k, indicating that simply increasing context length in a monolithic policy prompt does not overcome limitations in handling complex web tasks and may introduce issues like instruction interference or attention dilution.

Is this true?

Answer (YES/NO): YES